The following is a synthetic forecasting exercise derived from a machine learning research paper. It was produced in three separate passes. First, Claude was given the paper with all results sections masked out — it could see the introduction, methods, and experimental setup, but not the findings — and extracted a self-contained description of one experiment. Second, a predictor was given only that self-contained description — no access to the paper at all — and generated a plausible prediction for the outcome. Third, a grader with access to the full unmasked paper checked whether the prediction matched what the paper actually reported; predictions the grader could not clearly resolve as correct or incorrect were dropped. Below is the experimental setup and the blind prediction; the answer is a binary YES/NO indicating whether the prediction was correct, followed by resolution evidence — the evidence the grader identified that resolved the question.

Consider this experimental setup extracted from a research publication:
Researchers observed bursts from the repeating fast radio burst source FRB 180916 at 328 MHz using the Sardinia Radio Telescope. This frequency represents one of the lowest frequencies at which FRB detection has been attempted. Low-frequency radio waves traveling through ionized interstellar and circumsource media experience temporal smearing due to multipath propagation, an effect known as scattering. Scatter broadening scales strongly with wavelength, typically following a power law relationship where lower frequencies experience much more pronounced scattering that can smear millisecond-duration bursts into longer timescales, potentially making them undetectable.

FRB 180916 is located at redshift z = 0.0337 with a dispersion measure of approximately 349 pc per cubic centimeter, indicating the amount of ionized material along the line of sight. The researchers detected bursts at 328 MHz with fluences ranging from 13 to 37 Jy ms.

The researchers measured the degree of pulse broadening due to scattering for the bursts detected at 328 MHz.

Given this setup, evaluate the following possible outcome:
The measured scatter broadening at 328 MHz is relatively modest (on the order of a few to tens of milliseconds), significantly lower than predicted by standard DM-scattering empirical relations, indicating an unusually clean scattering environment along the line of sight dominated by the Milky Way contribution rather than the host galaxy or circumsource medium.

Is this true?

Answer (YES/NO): NO